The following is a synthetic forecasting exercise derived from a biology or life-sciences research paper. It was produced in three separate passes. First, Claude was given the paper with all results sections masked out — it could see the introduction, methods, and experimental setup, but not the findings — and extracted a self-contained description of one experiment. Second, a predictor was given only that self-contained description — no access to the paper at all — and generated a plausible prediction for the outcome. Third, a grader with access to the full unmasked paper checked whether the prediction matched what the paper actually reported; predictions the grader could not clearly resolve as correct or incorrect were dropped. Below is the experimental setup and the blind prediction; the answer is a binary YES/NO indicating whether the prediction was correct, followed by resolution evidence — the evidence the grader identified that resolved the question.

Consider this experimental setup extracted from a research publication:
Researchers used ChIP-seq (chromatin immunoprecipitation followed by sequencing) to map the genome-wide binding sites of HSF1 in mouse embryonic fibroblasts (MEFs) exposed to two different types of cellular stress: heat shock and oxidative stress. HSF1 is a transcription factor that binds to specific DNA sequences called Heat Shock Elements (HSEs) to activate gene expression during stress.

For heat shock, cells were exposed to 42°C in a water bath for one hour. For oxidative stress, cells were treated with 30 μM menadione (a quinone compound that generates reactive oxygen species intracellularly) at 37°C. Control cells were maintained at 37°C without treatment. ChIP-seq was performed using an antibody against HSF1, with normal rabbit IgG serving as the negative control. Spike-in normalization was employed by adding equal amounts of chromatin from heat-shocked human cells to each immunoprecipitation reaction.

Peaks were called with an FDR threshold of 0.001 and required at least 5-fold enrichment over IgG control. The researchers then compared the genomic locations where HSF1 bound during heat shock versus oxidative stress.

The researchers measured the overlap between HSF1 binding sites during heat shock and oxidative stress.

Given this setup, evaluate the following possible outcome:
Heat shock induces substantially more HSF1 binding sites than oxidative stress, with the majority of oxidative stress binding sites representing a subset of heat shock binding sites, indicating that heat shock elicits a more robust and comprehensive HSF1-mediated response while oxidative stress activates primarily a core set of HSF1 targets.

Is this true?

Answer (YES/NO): NO